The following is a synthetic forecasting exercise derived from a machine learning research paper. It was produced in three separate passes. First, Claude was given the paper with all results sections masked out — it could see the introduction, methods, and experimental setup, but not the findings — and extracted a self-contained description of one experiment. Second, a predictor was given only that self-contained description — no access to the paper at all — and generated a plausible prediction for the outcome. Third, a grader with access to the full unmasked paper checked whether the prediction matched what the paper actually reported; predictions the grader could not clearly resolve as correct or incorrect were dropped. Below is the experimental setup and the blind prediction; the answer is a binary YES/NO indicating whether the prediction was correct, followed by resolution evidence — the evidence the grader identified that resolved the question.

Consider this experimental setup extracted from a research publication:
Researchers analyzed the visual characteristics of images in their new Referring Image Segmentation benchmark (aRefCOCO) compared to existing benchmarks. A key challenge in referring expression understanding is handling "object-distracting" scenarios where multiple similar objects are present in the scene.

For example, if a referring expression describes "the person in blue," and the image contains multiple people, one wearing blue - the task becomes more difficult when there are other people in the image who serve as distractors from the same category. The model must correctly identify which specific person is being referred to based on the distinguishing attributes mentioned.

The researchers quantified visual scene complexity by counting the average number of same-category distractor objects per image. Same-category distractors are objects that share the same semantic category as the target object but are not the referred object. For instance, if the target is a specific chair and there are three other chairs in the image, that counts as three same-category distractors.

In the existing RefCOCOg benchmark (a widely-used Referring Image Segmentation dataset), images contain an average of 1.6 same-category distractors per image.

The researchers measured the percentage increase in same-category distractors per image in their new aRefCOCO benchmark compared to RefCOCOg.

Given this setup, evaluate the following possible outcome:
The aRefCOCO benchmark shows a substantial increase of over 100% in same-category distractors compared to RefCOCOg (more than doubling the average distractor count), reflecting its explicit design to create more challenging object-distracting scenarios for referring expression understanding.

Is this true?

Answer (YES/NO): NO